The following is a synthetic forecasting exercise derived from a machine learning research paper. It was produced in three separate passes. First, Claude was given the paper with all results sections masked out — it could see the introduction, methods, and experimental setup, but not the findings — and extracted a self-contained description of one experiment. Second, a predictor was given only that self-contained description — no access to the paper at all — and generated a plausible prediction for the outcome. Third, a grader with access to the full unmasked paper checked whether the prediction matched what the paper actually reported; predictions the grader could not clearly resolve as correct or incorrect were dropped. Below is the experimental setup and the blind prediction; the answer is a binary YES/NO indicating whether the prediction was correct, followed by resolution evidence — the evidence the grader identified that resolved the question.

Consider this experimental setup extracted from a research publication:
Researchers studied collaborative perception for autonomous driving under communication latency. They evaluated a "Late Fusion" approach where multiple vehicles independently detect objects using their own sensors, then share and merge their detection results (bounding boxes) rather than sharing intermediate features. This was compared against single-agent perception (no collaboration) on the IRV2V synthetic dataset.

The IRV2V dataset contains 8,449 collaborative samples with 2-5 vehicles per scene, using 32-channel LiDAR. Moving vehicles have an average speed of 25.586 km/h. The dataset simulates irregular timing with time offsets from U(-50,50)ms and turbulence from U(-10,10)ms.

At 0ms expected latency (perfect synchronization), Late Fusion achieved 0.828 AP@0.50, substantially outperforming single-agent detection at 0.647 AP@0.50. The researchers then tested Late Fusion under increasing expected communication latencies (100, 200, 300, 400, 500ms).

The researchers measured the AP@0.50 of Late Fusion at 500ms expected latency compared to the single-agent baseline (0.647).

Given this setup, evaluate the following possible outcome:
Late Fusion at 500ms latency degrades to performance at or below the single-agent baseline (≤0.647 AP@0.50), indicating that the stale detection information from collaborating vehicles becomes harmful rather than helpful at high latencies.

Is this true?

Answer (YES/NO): YES